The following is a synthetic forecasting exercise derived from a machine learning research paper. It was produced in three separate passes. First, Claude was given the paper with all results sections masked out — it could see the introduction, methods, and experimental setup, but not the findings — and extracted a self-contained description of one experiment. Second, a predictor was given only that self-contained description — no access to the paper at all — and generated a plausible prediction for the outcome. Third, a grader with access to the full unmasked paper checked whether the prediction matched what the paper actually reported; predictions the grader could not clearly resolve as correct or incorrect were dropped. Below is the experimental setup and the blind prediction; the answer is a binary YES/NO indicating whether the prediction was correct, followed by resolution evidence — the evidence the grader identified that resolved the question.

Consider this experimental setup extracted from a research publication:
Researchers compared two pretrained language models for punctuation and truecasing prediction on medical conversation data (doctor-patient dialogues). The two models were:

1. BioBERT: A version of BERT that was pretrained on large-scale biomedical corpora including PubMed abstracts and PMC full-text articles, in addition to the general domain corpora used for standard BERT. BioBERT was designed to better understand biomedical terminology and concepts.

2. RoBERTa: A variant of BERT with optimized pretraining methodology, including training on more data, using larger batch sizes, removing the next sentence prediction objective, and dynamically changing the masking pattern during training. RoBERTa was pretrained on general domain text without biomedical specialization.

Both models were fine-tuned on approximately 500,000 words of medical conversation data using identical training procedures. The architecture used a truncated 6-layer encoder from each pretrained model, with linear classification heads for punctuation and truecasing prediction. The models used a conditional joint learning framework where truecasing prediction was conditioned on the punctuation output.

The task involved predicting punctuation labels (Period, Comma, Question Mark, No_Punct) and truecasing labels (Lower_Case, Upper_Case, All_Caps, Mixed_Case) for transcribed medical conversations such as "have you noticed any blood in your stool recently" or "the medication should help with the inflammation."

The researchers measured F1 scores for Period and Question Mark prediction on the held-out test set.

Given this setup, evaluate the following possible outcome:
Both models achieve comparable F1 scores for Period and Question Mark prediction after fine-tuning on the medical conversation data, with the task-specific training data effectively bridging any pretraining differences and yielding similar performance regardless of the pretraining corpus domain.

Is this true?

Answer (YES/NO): NO